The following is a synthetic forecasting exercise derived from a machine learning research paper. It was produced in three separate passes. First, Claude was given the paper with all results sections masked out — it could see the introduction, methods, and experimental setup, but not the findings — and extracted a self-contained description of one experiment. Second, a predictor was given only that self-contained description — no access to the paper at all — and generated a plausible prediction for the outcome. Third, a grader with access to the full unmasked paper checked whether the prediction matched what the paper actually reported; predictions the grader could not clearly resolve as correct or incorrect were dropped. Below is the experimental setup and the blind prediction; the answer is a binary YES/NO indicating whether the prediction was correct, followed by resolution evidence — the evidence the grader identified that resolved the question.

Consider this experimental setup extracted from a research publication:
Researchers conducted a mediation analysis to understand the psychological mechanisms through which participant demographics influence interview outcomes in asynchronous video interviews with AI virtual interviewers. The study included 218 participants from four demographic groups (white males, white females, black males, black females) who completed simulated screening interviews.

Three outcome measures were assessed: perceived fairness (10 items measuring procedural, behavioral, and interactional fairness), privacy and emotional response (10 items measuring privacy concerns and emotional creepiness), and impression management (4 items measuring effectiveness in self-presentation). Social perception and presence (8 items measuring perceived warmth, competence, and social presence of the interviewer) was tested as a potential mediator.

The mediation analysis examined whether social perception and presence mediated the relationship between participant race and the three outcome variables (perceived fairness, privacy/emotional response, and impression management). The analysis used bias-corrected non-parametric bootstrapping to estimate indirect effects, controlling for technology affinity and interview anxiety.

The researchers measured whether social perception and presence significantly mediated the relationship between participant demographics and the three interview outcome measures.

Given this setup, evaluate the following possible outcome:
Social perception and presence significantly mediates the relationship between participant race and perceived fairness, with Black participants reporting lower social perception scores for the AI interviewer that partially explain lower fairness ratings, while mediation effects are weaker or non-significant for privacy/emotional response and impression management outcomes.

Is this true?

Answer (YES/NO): NO